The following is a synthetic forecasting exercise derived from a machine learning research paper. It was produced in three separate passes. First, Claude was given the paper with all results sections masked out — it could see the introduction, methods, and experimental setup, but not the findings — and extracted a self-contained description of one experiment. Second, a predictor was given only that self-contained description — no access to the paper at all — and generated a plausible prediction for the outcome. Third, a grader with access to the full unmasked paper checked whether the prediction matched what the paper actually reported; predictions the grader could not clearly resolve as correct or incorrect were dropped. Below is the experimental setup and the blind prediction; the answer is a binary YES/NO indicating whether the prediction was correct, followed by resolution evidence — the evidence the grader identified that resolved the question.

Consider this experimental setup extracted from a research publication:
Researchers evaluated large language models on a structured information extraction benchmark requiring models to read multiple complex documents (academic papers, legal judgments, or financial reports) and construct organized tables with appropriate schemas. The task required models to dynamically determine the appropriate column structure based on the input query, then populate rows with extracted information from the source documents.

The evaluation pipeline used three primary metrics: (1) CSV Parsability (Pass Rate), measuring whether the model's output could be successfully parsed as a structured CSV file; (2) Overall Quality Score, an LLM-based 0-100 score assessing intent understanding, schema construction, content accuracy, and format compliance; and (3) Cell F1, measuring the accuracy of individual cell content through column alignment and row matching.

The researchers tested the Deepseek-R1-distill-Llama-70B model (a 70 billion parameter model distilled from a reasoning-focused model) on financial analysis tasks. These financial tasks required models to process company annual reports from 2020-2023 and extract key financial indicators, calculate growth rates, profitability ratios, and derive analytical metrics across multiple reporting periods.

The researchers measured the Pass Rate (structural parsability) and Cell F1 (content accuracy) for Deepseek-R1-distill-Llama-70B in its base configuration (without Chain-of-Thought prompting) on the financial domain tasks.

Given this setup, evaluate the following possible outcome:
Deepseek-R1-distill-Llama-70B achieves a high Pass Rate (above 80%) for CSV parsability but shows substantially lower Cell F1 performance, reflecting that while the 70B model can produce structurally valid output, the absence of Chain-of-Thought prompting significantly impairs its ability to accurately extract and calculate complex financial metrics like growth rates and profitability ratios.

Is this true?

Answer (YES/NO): YES